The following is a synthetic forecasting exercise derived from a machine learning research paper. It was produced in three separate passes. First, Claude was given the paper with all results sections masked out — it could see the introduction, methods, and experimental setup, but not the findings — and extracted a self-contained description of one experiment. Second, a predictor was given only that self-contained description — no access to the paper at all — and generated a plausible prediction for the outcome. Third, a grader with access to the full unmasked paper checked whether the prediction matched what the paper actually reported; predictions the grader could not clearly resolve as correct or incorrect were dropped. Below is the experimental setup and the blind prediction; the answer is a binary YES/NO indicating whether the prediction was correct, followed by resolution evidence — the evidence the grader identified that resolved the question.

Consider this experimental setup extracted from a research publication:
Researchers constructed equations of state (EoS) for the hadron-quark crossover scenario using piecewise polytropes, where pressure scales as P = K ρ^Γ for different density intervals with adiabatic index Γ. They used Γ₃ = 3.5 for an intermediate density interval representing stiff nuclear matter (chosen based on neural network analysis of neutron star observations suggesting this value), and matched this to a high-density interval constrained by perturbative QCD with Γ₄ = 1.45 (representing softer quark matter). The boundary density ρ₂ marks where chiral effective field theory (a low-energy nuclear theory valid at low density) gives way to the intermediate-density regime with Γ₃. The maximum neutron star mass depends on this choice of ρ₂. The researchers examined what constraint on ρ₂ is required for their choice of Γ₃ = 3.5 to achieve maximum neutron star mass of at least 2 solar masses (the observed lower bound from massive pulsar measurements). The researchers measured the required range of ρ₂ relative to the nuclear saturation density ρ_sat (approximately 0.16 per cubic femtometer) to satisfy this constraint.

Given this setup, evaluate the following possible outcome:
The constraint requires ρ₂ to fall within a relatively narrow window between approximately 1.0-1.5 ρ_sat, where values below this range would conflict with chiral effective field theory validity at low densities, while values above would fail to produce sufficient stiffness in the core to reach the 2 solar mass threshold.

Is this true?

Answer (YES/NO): NO